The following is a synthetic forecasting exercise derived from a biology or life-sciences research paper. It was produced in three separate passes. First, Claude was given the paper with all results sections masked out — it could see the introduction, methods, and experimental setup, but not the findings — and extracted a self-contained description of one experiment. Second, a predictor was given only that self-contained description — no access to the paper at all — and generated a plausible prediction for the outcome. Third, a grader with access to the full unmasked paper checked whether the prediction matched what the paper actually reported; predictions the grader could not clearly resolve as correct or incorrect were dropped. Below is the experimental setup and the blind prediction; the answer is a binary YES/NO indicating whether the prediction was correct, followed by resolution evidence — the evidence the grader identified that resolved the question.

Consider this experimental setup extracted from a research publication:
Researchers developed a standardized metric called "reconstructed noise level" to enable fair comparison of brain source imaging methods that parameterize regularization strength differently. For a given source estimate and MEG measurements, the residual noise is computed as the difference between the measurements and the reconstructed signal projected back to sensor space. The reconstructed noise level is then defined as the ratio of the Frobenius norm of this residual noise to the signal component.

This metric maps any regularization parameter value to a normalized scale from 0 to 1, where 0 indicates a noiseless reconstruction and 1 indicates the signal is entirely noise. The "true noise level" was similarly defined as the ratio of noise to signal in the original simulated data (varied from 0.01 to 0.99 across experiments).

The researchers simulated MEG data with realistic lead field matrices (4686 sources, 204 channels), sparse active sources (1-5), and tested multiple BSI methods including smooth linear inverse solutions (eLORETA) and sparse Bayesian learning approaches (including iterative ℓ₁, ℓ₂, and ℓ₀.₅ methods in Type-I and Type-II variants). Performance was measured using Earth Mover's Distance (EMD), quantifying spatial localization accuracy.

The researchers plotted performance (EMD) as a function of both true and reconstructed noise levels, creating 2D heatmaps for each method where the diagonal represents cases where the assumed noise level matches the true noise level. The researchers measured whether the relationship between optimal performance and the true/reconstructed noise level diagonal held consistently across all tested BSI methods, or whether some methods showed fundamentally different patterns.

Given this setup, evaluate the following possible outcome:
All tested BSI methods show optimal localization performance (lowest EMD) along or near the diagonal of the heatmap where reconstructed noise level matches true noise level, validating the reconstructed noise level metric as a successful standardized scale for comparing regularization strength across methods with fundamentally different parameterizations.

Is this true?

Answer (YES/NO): YES